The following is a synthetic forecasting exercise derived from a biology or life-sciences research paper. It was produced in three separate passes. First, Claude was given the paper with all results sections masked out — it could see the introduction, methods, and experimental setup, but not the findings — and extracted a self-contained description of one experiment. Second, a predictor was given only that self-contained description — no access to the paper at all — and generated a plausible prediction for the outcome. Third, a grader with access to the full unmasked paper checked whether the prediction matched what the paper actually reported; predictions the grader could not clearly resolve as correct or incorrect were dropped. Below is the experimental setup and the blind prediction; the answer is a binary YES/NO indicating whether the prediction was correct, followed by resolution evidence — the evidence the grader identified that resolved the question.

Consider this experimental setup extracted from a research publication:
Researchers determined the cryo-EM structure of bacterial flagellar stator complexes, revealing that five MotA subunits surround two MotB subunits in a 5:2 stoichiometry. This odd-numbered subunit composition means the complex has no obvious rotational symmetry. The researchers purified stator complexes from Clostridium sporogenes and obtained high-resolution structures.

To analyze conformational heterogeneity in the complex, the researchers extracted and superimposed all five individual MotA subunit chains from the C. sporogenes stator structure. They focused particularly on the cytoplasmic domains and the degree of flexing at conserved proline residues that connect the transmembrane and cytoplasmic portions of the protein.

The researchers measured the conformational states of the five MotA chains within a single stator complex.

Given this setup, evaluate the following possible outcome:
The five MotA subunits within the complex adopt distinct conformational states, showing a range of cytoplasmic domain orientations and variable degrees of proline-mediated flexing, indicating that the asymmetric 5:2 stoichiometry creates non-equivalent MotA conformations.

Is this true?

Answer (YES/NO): NO